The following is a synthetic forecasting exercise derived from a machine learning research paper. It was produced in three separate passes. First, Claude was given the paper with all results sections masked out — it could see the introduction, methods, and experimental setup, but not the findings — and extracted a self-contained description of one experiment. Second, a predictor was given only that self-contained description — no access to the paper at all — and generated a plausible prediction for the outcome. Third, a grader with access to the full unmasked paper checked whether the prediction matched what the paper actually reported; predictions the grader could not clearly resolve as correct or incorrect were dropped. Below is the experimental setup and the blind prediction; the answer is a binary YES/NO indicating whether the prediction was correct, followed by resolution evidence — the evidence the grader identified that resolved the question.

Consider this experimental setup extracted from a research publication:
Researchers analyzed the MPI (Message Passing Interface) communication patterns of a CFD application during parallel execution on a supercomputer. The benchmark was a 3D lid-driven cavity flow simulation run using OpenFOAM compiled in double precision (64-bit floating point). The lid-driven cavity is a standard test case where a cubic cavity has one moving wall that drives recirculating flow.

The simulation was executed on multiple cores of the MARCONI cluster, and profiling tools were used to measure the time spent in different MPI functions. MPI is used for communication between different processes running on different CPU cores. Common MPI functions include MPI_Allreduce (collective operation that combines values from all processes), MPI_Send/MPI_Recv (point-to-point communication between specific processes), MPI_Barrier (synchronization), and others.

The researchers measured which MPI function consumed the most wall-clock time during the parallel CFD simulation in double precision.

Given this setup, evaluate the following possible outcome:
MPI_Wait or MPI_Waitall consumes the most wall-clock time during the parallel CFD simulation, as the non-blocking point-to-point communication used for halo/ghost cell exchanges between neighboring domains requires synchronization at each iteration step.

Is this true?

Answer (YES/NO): NO